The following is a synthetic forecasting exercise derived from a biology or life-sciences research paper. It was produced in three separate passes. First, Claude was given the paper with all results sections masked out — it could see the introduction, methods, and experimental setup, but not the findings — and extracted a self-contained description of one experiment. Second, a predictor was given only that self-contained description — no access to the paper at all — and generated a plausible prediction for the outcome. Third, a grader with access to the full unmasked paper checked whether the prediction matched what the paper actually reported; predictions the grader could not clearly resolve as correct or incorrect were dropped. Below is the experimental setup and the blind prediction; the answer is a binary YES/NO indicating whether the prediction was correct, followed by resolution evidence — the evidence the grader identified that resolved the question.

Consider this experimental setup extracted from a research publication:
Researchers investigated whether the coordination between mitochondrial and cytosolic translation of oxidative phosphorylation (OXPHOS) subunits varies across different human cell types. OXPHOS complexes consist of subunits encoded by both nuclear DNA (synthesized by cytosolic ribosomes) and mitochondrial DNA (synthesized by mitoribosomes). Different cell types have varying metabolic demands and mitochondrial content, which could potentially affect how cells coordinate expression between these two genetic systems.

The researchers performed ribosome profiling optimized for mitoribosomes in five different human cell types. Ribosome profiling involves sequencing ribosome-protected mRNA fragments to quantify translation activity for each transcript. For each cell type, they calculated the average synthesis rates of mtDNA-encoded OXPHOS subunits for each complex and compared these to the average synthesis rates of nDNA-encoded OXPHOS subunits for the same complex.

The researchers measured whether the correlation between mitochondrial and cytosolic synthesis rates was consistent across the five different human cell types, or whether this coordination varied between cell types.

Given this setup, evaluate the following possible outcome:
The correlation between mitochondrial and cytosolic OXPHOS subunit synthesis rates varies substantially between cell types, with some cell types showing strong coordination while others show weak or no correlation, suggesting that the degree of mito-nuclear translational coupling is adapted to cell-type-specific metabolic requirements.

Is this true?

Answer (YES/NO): NO